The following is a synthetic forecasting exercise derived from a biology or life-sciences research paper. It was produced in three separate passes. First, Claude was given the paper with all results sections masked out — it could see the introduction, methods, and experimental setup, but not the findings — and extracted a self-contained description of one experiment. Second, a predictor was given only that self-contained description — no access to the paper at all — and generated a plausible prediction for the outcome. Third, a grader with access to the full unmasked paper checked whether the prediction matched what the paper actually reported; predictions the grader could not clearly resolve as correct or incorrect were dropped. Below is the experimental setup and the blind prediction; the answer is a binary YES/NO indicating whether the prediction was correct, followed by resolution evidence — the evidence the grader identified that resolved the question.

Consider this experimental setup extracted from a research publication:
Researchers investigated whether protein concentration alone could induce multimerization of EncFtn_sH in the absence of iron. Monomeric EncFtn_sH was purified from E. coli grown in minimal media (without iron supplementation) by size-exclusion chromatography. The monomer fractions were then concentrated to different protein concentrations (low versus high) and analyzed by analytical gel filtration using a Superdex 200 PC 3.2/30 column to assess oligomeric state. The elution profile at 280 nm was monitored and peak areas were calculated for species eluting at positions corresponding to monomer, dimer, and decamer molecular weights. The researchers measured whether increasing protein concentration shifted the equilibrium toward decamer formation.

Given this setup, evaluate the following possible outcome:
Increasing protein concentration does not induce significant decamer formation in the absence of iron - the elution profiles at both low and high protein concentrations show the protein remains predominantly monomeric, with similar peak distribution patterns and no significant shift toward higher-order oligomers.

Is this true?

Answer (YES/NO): NO